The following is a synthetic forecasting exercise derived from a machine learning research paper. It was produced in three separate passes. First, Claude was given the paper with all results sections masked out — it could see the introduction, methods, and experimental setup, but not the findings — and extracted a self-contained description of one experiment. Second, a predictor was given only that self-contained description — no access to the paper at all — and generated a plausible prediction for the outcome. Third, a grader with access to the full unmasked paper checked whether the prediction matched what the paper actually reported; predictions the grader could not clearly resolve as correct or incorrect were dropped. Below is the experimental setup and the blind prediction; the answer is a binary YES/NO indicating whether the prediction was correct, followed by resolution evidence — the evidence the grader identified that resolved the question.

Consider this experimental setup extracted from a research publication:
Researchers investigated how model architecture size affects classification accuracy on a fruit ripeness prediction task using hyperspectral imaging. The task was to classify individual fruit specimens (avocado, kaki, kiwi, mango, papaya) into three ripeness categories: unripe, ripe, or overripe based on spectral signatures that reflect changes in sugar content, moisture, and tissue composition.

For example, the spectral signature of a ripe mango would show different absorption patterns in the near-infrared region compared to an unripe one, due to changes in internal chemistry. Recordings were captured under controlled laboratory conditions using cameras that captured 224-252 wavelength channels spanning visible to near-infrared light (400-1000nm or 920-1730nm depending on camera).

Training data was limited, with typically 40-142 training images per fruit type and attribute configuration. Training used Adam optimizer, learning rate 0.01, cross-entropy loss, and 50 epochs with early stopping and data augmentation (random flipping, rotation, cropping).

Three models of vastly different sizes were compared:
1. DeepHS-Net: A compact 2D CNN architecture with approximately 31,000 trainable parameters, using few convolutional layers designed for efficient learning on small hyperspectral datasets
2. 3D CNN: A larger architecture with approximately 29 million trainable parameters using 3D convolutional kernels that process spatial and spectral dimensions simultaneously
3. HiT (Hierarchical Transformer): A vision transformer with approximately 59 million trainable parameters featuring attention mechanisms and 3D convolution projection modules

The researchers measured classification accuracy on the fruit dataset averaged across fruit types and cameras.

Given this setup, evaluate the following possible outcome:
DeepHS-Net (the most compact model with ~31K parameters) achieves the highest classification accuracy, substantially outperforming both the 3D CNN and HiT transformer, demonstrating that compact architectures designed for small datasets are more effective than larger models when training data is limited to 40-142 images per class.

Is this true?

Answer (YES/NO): NO